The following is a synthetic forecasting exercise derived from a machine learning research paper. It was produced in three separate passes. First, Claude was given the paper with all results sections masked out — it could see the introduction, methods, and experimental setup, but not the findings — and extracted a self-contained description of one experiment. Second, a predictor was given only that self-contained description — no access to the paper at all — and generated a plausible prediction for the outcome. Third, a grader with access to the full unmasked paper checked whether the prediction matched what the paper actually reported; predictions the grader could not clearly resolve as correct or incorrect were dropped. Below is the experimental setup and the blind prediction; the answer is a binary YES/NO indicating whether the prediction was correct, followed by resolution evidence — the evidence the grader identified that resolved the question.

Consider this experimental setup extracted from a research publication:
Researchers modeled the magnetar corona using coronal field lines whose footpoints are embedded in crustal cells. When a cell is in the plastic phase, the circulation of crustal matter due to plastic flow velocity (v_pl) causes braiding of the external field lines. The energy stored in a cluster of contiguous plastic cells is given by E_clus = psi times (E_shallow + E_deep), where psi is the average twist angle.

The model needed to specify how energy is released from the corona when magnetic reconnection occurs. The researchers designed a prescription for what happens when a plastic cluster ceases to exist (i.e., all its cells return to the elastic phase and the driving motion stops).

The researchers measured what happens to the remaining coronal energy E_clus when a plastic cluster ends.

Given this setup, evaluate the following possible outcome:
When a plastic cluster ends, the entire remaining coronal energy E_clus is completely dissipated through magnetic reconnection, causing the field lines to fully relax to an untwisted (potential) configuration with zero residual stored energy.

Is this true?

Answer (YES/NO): NO